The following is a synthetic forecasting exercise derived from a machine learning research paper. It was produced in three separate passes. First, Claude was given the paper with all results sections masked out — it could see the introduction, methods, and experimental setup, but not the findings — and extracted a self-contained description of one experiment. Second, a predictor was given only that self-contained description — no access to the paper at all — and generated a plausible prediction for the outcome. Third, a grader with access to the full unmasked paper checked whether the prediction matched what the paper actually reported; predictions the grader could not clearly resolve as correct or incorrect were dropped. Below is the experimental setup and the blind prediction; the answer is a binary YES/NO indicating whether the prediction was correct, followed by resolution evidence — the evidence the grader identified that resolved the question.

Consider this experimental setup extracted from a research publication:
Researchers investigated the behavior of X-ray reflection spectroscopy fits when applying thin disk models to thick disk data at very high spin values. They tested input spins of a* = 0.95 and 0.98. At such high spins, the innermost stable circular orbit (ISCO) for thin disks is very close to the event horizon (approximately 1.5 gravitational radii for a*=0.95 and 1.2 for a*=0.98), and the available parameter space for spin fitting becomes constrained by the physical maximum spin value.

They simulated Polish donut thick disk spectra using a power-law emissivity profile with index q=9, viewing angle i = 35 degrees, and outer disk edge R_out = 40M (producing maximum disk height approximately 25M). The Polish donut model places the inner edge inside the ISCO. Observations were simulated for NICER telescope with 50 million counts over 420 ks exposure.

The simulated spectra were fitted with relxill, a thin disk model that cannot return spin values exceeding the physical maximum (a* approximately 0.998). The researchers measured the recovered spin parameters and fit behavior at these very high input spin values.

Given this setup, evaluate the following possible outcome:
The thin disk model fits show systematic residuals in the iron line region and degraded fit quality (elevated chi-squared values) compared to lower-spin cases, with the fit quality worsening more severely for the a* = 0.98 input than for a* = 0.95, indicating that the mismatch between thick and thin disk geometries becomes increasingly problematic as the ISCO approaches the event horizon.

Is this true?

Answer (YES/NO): NO